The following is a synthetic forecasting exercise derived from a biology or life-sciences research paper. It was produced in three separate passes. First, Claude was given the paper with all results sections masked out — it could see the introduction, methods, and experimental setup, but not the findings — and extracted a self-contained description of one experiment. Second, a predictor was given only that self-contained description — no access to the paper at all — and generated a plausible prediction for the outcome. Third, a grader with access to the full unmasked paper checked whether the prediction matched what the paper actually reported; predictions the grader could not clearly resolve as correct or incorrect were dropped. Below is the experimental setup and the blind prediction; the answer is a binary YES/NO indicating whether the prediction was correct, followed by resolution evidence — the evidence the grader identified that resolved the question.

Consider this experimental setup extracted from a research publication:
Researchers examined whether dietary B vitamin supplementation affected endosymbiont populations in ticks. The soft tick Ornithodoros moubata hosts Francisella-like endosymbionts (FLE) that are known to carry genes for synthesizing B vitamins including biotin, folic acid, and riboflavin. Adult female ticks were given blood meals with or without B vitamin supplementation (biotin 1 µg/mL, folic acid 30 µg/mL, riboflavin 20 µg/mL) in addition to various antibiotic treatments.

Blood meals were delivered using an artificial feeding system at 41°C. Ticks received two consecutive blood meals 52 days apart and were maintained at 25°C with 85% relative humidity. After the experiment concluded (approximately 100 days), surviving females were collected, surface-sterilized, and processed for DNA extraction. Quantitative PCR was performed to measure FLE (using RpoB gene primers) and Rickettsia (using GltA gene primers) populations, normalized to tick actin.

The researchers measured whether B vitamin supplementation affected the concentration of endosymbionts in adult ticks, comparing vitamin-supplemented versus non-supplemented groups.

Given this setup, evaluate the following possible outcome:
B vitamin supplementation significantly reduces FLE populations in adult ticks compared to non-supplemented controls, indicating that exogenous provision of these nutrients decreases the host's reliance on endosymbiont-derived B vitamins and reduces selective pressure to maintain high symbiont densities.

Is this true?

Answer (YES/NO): NO